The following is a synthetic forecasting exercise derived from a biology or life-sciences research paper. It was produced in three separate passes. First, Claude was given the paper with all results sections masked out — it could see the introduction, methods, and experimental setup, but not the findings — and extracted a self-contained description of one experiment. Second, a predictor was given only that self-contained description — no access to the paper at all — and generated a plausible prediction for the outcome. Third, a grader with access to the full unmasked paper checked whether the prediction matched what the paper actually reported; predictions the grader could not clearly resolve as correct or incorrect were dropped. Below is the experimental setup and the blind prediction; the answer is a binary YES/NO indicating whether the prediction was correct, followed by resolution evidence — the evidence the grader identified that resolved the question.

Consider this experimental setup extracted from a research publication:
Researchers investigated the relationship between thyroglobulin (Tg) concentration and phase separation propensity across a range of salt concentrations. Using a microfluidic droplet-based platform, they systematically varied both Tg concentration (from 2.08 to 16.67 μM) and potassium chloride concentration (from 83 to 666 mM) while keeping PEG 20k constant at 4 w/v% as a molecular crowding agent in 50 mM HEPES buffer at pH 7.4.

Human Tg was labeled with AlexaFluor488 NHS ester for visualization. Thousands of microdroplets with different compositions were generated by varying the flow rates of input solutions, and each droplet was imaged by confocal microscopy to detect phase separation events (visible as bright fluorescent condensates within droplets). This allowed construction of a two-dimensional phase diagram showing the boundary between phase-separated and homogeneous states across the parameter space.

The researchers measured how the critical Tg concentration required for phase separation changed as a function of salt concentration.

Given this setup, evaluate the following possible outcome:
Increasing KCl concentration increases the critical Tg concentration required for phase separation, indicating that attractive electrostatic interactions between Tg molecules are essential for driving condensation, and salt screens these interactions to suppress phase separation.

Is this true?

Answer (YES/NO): NO